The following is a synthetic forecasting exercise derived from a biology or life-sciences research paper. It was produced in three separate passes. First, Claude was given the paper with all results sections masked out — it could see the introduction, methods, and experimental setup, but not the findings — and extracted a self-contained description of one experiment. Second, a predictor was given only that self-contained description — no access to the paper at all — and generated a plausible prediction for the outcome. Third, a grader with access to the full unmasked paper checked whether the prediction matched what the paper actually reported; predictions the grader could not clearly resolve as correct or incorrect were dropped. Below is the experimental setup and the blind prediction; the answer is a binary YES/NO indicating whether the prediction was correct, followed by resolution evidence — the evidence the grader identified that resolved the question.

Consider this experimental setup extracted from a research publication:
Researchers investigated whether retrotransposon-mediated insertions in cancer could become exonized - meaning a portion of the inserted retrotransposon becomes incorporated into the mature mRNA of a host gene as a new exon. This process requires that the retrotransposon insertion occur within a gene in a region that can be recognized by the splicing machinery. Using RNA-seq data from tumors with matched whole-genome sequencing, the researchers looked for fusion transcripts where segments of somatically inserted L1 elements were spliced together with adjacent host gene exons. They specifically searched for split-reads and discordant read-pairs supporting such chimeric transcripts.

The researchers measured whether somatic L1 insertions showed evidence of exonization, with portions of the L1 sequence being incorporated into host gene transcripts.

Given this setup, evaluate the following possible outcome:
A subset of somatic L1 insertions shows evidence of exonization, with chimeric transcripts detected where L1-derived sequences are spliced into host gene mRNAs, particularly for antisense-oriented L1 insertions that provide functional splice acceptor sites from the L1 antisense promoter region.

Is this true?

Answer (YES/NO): NO